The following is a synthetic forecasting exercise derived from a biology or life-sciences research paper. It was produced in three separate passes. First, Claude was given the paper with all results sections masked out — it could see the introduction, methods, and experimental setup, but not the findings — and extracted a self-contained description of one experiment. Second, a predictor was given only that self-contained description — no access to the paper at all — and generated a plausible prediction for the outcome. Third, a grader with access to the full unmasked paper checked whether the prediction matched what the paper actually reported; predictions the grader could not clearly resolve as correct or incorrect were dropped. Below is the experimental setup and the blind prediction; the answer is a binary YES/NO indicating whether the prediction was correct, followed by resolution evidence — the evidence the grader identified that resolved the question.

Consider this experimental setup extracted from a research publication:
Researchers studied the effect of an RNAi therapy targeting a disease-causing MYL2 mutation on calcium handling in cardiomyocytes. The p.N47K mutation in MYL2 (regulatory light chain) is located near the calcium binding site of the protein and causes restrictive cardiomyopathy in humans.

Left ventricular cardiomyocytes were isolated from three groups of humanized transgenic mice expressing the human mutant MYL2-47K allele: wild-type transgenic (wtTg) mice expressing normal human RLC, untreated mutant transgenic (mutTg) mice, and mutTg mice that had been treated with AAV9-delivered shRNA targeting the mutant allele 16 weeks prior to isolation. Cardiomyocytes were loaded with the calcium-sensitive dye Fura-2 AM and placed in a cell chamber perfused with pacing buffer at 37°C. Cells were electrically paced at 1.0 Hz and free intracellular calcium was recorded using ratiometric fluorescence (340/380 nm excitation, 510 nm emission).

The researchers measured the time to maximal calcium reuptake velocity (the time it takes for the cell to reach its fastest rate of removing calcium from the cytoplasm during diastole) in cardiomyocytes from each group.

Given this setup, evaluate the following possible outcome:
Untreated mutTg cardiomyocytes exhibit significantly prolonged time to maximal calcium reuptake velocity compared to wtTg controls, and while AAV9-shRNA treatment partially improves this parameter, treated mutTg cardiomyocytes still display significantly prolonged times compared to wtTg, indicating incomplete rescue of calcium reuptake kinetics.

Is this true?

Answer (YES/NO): NO